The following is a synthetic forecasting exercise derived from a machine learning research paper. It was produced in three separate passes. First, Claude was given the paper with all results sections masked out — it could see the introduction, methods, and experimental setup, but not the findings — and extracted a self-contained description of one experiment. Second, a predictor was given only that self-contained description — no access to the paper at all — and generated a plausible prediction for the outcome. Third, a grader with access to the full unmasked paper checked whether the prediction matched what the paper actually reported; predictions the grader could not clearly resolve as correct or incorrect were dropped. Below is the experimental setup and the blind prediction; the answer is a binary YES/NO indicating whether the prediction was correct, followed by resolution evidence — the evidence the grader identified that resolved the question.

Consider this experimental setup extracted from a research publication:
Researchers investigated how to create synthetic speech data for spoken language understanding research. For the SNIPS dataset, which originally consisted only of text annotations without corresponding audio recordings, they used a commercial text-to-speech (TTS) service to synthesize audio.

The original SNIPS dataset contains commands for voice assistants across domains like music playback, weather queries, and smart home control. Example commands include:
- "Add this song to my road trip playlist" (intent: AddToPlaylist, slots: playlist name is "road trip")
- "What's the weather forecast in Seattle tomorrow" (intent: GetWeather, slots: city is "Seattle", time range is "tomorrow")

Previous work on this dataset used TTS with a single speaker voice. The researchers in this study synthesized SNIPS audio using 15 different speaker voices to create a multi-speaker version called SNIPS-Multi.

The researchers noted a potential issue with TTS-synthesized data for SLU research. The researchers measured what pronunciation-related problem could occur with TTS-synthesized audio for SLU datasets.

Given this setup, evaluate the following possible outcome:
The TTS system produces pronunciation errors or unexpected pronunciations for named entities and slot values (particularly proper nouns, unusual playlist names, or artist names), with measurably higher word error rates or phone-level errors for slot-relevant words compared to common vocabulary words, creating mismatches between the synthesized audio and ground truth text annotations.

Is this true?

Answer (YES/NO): NO